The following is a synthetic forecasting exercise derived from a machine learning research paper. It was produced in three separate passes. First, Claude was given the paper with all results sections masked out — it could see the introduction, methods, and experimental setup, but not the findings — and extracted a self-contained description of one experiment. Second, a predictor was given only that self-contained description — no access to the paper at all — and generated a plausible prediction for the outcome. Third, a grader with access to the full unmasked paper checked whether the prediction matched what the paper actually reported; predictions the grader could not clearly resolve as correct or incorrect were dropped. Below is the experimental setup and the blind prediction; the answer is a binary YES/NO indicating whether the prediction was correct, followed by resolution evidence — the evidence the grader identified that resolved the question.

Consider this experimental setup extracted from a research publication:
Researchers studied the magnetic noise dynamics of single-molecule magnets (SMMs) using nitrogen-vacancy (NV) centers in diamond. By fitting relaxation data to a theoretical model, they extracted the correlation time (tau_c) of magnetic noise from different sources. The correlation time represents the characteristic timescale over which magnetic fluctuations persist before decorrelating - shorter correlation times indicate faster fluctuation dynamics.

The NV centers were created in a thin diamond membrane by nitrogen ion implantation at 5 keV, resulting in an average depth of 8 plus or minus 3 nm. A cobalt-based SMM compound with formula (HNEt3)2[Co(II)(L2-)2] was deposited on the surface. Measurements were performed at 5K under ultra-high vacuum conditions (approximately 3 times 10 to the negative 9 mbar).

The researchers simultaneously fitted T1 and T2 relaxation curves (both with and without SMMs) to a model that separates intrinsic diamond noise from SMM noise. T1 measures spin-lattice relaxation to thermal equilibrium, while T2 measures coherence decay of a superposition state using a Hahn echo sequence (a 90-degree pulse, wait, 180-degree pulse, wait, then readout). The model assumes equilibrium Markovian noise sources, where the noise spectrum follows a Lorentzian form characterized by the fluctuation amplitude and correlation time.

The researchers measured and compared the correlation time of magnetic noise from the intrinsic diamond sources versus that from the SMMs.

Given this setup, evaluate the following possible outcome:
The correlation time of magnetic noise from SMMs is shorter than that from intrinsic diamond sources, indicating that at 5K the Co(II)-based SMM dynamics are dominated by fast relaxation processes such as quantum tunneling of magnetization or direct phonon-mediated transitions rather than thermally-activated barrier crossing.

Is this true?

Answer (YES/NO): YES